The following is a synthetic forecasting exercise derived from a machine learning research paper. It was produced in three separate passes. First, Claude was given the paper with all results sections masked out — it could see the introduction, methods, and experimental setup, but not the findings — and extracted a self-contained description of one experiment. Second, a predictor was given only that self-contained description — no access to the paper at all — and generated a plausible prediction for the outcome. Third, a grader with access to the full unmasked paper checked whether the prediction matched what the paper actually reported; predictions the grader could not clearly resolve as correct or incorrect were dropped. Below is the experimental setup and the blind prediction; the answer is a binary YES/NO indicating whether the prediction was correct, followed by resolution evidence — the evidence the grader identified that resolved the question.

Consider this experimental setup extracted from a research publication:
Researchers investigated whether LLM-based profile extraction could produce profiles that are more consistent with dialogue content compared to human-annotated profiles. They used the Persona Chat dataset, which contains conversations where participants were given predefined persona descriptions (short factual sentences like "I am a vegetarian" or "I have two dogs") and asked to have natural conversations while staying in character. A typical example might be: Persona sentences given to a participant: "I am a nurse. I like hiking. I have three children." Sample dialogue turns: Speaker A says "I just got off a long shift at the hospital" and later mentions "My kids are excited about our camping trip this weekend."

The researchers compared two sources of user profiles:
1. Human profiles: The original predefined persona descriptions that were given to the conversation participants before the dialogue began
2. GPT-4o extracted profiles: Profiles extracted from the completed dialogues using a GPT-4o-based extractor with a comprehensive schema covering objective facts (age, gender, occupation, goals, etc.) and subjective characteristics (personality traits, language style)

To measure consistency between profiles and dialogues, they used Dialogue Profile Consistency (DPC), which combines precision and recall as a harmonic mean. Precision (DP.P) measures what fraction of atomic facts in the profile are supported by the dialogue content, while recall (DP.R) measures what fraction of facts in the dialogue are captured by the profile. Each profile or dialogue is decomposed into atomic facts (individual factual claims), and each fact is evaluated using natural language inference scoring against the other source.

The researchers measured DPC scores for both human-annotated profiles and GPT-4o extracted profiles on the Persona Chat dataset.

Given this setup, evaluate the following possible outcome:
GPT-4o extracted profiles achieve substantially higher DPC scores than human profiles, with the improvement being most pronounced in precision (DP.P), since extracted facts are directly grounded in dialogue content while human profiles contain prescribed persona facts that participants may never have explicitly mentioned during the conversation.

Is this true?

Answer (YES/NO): NO